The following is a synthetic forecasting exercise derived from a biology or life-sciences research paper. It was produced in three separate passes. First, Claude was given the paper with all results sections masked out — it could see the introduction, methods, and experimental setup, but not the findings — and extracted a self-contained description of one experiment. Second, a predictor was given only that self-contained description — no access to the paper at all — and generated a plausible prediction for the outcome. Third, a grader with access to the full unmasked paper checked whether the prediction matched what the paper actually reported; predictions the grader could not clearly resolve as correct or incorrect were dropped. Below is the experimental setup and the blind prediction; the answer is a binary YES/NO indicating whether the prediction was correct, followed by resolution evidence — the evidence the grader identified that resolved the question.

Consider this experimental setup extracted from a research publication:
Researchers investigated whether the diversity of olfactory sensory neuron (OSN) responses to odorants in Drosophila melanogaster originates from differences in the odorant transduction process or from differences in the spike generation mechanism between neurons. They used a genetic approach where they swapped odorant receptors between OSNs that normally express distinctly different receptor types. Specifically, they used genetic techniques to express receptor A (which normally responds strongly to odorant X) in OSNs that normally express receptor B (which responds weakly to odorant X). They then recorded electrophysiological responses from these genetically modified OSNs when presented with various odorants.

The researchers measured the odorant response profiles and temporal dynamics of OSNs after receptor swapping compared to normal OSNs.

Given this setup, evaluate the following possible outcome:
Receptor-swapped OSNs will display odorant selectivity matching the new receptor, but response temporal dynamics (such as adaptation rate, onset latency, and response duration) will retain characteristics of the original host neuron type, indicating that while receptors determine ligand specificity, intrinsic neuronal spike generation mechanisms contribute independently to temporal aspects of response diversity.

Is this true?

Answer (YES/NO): NO